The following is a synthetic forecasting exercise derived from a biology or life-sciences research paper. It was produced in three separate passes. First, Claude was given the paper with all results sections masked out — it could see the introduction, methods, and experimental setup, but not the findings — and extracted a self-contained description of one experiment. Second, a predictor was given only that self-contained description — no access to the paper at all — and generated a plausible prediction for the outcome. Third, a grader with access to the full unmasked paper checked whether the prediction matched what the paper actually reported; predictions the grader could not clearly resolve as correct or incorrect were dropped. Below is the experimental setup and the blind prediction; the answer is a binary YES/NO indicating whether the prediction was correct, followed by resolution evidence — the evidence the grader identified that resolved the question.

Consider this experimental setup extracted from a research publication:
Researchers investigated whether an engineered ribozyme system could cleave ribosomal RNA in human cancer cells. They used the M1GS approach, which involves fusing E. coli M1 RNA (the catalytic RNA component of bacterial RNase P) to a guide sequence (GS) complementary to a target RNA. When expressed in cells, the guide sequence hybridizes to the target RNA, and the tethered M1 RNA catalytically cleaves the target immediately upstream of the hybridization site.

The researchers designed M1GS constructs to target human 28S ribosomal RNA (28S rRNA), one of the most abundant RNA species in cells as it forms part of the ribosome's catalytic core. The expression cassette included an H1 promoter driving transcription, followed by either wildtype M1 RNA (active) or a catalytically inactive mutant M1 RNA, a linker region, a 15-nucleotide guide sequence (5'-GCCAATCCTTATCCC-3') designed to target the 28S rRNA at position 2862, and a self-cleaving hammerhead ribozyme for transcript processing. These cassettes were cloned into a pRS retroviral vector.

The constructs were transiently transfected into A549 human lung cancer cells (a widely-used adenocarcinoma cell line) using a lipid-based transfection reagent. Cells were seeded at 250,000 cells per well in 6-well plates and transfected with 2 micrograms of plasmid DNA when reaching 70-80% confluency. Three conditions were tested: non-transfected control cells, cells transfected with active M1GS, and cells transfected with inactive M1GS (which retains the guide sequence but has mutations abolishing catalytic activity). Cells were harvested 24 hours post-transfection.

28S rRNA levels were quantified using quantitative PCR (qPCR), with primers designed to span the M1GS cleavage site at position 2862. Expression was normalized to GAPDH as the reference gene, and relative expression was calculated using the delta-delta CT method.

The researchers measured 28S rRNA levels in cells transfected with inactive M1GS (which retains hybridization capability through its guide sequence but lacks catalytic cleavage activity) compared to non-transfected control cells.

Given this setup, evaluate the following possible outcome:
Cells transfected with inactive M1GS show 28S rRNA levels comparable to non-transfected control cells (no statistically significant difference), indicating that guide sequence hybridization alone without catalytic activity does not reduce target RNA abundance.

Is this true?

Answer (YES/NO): YES